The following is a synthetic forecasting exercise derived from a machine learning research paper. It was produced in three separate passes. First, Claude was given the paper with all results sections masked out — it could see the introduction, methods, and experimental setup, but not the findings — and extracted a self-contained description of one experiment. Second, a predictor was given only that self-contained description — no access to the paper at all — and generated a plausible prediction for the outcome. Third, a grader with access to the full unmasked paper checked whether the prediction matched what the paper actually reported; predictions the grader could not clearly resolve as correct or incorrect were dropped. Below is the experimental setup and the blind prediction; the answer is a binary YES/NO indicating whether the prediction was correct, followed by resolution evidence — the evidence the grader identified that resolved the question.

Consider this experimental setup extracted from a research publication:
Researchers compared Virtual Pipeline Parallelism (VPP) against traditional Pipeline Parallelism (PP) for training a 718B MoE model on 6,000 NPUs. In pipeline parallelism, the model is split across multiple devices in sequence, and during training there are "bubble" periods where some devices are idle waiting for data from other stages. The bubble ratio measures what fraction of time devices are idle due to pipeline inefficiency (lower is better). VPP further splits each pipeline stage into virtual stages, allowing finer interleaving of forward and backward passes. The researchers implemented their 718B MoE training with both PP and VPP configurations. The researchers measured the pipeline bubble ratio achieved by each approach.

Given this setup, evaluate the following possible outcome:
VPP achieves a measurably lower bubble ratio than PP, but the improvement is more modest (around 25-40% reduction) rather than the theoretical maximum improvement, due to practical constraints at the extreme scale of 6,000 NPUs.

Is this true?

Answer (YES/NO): NO